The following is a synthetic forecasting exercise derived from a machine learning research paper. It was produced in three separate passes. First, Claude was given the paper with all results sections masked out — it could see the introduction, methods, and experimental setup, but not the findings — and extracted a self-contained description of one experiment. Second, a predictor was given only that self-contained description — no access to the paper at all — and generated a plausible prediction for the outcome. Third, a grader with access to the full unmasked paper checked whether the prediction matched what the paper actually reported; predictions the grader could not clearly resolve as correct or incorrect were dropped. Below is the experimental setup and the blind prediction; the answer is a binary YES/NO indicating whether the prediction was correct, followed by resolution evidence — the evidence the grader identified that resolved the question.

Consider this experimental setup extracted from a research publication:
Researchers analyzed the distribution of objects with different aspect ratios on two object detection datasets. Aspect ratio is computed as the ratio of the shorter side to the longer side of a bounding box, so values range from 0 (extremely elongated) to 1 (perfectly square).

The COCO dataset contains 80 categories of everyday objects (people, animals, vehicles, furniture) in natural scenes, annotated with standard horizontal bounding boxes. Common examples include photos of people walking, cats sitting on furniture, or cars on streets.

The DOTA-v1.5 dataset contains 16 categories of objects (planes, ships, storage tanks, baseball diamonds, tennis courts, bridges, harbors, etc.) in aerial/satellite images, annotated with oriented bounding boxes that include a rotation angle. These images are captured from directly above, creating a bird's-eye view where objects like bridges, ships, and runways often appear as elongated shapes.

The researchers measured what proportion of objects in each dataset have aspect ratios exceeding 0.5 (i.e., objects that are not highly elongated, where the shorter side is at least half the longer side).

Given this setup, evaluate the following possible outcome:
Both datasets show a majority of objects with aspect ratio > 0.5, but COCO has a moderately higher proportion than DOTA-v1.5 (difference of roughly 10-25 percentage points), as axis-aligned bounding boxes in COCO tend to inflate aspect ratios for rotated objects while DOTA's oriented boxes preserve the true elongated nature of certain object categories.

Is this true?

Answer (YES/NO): NO